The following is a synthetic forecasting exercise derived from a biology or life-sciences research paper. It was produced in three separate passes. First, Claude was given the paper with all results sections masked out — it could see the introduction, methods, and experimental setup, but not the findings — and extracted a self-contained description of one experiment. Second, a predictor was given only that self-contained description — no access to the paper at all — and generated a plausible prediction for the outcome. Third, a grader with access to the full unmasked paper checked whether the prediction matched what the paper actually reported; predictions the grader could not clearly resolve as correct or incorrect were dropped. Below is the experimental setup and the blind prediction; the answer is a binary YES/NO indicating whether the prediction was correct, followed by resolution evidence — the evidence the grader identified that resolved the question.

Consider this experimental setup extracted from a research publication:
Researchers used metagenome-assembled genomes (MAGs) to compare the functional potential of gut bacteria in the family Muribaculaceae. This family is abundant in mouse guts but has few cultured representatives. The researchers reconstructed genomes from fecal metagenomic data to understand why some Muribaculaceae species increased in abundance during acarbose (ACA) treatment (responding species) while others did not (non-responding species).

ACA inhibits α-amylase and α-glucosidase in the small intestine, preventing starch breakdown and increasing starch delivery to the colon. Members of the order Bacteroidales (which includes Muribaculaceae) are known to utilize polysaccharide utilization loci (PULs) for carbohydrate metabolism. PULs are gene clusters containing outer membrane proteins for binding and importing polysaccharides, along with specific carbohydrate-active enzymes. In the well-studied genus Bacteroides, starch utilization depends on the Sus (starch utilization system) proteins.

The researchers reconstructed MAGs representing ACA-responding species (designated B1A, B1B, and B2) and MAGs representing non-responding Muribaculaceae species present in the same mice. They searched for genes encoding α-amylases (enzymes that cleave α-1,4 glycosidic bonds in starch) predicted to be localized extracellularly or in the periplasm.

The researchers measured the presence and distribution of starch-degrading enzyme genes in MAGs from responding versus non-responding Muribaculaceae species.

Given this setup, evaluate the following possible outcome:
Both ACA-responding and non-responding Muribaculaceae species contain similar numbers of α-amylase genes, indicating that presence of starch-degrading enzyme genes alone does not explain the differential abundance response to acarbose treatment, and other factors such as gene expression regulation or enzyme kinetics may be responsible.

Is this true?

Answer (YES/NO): NO